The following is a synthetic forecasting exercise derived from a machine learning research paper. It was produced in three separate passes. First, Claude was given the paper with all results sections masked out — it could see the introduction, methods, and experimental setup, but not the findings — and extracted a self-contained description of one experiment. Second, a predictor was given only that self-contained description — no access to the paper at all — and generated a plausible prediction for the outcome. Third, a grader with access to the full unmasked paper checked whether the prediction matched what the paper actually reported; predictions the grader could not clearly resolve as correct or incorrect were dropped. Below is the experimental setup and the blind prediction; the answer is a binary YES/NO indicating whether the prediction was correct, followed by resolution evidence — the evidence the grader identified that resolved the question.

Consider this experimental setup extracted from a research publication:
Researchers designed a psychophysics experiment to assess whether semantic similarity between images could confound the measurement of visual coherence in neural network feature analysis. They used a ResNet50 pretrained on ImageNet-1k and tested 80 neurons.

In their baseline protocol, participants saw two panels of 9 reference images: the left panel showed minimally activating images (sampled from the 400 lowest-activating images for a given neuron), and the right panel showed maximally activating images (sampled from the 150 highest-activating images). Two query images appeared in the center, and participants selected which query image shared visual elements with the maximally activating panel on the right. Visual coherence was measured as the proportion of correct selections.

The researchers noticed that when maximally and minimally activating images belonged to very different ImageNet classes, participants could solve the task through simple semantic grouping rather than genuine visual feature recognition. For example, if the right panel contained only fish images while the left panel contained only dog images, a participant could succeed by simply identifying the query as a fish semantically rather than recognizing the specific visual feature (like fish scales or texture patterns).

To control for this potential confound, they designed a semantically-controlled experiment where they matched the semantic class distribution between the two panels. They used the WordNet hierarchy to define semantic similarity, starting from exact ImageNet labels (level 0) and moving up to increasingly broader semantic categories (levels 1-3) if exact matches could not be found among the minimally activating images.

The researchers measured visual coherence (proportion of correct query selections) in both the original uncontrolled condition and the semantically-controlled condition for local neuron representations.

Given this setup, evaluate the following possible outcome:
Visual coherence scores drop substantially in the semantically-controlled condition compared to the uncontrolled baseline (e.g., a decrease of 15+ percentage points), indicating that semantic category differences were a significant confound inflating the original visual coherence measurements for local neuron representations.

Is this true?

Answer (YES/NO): NO